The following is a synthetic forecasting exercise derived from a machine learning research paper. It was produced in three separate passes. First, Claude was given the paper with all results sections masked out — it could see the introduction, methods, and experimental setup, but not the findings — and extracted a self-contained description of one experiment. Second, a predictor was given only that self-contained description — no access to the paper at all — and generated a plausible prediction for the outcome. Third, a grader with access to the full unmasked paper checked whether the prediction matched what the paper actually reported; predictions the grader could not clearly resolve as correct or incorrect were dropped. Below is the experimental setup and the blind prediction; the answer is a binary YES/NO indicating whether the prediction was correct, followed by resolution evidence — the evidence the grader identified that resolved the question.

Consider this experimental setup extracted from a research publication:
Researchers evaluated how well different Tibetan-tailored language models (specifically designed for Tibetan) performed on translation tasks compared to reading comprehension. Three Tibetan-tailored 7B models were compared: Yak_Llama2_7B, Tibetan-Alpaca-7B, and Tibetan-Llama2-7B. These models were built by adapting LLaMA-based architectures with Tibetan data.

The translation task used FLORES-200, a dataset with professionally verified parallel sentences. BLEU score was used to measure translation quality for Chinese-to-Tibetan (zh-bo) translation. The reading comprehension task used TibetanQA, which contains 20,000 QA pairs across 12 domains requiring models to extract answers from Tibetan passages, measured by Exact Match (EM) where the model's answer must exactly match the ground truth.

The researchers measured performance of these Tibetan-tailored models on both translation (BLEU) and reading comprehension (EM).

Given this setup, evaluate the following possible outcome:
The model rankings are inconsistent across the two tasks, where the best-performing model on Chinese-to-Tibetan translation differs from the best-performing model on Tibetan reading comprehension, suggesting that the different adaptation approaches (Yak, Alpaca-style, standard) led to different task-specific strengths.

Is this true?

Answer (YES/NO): YES